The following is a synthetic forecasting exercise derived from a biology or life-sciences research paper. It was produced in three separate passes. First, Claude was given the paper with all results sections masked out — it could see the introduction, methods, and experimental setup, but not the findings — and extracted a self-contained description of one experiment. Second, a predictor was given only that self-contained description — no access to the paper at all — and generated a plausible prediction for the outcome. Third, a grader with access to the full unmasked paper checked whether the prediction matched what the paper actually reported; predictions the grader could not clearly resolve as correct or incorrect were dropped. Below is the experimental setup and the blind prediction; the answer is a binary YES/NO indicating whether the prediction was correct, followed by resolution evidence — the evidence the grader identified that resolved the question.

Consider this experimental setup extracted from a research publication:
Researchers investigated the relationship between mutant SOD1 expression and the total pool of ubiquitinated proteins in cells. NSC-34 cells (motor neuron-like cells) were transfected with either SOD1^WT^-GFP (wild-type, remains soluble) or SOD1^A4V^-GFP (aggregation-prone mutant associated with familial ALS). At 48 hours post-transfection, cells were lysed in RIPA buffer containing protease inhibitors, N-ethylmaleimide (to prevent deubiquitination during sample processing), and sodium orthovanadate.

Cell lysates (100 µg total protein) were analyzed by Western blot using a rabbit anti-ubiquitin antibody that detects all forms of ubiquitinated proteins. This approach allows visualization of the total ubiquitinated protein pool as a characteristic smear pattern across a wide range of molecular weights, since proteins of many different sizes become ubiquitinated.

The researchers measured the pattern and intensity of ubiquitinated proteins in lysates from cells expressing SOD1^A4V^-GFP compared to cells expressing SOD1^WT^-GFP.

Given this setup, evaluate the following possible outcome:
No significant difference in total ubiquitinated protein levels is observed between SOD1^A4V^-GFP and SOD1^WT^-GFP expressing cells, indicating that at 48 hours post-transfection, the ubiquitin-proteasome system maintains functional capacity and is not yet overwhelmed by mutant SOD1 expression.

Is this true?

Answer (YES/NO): NO